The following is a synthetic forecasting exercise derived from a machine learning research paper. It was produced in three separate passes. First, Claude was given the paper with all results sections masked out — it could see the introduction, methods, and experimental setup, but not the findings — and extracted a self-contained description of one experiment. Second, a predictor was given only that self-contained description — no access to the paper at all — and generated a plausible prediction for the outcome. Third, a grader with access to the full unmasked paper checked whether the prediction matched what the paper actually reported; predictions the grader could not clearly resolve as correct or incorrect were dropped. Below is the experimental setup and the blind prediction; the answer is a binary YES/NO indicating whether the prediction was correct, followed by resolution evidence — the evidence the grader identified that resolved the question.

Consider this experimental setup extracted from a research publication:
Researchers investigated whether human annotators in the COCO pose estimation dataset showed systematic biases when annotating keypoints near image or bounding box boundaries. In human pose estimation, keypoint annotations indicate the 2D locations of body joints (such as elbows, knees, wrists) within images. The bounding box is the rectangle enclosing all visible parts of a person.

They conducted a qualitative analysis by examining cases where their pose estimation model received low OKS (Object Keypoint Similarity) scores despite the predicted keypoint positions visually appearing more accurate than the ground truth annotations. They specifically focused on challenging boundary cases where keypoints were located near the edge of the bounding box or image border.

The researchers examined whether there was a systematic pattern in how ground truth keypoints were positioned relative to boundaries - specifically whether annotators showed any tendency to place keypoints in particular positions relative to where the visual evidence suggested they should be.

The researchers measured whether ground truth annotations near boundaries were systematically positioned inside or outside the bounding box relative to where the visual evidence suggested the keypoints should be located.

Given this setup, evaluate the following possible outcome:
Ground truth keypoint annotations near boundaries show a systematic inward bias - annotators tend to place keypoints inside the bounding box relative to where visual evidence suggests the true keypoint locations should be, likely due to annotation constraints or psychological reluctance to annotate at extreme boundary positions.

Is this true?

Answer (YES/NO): YES